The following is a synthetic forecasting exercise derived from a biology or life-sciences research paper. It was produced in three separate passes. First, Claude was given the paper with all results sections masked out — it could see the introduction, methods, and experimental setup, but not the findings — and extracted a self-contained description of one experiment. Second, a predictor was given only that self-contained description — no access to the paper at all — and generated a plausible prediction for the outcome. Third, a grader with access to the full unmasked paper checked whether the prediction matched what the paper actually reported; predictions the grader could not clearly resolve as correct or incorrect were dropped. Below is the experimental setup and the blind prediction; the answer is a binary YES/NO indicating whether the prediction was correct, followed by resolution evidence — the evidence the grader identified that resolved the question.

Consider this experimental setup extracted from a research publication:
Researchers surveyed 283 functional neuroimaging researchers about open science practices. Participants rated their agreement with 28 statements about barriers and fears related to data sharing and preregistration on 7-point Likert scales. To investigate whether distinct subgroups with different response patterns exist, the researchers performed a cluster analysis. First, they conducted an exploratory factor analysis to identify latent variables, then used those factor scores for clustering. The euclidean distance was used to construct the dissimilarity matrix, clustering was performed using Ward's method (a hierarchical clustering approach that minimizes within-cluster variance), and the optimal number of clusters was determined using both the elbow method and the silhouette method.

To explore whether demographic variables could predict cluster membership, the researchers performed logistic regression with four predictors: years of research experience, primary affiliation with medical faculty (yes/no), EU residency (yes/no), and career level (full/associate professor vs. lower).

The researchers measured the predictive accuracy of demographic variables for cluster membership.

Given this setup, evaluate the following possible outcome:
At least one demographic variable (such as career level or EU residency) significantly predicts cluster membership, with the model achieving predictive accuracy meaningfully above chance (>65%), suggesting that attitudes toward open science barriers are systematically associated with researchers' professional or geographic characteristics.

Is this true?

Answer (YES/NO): NO